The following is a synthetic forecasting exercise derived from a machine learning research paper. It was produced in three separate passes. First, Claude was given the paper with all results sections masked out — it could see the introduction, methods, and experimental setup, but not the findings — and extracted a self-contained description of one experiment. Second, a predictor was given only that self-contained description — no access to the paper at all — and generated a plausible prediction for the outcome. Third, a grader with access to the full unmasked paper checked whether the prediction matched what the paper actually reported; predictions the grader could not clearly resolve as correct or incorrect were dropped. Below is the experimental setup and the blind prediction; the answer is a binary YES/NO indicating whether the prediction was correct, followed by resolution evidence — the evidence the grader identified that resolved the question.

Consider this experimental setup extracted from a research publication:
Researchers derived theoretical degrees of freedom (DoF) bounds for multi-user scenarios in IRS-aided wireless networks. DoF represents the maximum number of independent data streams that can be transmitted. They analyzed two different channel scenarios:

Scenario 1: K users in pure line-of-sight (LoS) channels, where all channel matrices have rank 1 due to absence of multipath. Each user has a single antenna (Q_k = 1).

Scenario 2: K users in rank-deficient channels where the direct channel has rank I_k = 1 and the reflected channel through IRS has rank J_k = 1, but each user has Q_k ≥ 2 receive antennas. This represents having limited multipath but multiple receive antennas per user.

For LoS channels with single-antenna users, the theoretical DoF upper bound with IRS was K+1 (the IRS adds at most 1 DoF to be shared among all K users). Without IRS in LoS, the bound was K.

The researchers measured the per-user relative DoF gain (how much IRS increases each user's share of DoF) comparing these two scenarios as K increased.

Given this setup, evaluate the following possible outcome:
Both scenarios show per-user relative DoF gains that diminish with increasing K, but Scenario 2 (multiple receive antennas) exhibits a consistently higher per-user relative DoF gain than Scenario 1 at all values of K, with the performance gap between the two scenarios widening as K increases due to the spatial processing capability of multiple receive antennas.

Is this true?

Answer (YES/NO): NO